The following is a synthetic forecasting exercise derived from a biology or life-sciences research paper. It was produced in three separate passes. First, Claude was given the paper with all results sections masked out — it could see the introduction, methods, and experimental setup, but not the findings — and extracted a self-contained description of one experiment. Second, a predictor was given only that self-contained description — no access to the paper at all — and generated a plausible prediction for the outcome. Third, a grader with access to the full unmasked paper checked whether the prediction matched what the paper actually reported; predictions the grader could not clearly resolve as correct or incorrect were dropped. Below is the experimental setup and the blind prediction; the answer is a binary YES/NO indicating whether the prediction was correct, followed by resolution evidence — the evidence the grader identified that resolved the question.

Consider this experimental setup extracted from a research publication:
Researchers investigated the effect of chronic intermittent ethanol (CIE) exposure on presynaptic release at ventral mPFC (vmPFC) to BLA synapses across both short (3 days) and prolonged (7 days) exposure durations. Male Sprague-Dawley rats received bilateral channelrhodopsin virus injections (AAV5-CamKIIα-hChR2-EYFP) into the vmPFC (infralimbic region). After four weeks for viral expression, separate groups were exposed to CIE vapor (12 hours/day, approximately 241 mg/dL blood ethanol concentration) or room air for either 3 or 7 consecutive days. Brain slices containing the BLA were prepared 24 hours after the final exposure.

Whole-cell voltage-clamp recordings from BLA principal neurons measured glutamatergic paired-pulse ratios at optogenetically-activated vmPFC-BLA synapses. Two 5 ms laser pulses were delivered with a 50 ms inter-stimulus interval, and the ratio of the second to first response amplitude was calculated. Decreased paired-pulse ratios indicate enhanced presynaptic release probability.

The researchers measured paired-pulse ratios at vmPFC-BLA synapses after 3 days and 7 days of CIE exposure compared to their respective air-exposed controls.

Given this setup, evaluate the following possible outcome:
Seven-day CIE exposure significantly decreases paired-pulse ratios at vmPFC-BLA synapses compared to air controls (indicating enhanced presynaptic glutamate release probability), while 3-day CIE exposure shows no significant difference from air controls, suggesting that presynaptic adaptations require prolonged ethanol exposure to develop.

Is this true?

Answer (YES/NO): NO